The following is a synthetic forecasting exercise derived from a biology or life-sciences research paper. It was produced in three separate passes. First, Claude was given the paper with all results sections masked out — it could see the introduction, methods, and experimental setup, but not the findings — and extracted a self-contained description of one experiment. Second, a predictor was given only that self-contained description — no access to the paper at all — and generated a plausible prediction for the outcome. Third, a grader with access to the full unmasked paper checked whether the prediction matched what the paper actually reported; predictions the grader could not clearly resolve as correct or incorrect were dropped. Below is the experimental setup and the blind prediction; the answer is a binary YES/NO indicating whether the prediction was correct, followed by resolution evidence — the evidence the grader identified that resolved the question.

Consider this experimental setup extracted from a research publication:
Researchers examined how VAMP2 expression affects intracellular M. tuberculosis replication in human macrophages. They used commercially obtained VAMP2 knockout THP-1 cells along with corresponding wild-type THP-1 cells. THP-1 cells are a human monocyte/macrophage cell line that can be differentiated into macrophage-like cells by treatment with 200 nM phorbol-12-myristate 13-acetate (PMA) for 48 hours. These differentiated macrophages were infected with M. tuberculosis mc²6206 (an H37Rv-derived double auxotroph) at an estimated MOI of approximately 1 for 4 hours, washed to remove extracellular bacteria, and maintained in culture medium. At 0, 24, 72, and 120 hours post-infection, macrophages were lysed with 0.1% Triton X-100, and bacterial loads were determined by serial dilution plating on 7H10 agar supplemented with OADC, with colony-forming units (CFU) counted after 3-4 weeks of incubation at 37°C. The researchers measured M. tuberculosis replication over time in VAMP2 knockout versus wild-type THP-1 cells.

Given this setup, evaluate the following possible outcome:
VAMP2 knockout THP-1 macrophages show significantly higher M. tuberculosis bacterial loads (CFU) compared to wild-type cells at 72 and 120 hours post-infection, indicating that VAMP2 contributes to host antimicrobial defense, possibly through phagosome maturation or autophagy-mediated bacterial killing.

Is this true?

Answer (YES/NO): NO